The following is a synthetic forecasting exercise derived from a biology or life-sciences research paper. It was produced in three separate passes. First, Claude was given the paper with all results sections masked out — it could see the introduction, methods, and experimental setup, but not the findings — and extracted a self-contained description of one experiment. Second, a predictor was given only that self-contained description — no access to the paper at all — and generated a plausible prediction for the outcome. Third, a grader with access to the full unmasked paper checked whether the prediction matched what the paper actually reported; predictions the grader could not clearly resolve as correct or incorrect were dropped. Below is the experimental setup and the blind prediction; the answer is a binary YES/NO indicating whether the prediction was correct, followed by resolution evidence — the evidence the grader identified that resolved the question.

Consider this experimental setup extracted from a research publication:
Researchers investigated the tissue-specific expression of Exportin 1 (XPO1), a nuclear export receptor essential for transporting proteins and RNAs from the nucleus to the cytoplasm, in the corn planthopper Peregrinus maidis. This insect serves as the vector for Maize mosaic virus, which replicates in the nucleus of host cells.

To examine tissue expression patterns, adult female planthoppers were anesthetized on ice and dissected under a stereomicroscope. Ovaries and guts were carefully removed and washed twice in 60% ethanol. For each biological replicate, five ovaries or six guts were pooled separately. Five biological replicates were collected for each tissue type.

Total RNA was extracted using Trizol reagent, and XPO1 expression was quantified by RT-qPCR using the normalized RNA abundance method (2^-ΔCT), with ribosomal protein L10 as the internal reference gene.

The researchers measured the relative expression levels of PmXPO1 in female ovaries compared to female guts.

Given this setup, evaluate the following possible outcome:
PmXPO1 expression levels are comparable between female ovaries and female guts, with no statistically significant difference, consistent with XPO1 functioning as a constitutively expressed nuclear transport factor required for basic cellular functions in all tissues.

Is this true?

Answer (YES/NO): NO